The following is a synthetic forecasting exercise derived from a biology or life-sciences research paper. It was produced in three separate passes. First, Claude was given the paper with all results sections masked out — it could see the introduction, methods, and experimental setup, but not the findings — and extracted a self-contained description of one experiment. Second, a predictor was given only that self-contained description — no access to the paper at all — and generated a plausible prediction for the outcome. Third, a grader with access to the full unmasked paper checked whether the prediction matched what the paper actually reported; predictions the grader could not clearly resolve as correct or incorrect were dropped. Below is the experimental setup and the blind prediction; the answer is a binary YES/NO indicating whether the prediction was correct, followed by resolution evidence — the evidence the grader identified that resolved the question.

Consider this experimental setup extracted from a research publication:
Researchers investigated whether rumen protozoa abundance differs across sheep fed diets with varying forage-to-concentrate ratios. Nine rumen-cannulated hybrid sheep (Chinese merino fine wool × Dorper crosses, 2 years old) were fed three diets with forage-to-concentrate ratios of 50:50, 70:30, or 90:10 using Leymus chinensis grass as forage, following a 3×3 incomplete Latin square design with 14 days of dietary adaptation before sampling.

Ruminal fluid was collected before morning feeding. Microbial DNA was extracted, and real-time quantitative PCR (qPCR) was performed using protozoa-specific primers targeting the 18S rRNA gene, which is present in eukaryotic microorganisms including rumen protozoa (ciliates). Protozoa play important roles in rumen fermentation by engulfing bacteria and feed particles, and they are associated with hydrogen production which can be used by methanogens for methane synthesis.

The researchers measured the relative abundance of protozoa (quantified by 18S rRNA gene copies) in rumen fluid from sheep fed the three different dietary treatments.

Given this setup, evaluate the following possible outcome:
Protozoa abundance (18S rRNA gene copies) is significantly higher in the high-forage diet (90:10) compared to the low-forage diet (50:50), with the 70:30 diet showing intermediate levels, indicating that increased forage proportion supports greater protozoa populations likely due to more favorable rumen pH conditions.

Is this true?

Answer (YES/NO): NO